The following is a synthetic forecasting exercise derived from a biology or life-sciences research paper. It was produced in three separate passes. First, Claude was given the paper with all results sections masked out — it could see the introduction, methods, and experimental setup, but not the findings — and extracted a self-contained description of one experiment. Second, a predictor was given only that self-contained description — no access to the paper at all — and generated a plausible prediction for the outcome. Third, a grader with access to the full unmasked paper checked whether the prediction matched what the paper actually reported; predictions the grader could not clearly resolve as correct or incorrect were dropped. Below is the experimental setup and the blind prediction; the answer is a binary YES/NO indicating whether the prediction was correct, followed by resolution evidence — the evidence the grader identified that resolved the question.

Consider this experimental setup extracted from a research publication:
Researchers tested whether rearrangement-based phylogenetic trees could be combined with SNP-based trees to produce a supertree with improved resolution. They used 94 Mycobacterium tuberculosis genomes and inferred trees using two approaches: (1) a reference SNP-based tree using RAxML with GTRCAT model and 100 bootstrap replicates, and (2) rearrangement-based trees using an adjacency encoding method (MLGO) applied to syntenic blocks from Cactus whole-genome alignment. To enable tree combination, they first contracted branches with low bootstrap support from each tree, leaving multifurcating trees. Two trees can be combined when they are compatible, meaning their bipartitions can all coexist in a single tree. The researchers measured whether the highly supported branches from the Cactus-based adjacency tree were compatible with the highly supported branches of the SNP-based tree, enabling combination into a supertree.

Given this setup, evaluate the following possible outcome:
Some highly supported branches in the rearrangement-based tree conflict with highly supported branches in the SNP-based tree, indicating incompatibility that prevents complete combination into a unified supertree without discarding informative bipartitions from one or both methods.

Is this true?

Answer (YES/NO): NO